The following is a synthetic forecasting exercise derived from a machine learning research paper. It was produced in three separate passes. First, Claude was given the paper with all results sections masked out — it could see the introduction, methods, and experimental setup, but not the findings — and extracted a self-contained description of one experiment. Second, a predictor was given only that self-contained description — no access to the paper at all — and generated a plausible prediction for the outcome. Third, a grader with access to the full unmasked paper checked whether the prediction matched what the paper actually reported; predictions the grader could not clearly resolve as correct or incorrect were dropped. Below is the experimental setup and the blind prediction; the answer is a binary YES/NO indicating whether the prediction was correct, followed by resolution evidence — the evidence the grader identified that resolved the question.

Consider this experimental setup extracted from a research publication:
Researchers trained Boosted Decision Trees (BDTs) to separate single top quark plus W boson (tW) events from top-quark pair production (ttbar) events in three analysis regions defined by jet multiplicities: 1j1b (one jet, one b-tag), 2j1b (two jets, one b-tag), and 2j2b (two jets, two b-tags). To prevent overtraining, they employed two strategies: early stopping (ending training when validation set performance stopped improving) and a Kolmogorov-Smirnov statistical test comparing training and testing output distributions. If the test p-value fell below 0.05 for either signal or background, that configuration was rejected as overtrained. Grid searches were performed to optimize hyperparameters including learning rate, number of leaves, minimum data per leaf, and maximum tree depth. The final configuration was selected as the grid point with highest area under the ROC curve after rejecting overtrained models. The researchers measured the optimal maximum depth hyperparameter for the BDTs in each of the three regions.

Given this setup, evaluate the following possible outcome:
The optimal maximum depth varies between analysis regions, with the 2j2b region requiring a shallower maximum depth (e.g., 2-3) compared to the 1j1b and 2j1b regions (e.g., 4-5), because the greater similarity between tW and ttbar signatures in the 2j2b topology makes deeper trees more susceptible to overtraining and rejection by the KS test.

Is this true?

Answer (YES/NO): NO